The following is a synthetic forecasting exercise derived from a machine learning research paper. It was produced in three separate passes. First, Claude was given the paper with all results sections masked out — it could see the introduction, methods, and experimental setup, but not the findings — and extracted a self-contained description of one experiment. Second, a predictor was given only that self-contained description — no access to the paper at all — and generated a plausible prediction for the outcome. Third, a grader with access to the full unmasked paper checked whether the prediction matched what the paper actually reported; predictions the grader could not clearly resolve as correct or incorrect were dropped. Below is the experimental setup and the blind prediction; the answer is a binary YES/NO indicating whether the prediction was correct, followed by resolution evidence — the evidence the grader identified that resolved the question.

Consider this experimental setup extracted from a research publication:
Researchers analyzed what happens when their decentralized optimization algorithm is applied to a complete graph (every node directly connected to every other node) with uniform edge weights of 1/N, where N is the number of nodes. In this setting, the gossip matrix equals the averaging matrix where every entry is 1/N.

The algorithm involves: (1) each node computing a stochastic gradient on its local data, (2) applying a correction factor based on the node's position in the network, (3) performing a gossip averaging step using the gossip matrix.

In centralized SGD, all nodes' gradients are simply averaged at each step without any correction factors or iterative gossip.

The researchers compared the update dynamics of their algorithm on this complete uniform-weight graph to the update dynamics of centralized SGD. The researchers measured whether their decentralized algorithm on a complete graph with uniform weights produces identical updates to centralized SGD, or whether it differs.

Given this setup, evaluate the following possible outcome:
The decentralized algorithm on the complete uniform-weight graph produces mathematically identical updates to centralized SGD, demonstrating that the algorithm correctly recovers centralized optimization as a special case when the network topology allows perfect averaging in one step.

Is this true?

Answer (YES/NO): YES